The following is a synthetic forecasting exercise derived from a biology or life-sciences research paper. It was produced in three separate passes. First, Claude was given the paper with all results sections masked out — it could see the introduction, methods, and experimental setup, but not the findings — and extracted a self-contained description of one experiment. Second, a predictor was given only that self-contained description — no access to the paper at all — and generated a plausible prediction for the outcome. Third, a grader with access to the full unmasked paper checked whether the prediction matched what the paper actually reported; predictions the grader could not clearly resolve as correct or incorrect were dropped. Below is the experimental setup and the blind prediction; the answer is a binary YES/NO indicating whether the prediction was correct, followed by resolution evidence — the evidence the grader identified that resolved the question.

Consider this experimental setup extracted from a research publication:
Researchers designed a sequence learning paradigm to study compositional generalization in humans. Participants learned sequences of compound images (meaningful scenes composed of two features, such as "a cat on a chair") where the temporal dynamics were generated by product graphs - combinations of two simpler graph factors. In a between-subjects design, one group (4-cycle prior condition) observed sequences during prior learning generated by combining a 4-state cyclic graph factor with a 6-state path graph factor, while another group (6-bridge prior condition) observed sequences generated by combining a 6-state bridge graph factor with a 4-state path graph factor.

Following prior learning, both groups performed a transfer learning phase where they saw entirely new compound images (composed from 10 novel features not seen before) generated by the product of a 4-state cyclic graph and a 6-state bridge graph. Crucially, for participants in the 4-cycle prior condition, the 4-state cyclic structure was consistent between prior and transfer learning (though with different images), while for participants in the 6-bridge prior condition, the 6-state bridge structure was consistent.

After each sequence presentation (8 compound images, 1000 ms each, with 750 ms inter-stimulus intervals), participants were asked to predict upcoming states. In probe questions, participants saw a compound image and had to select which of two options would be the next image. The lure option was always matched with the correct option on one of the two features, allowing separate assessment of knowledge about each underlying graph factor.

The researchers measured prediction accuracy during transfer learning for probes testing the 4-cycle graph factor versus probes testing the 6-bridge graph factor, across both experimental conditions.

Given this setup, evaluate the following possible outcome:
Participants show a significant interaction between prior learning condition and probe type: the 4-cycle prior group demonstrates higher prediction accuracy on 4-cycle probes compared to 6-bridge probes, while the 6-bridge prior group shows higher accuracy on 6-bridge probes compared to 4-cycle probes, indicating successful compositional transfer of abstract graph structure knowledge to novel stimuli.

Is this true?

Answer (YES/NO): YES